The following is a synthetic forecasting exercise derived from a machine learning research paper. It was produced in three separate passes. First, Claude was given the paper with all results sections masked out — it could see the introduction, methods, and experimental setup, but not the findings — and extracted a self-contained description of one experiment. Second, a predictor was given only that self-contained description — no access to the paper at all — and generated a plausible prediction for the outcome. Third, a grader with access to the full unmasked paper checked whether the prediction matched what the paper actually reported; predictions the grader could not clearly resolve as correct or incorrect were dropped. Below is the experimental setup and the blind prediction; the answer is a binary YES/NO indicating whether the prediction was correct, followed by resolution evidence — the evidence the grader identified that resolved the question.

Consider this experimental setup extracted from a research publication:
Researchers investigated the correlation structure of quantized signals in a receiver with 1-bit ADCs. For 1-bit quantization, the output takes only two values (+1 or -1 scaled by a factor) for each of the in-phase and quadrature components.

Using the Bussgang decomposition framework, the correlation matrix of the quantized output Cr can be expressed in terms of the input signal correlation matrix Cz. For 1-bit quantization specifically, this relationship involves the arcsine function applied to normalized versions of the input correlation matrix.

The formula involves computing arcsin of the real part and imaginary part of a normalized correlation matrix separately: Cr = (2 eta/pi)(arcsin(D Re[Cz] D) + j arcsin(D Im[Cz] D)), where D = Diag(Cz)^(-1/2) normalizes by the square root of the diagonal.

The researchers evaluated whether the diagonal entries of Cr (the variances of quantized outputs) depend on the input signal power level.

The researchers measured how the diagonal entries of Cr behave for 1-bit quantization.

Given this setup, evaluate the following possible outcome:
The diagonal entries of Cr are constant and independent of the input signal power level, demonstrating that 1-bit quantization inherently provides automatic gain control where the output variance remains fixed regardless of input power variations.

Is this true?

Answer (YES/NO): YES